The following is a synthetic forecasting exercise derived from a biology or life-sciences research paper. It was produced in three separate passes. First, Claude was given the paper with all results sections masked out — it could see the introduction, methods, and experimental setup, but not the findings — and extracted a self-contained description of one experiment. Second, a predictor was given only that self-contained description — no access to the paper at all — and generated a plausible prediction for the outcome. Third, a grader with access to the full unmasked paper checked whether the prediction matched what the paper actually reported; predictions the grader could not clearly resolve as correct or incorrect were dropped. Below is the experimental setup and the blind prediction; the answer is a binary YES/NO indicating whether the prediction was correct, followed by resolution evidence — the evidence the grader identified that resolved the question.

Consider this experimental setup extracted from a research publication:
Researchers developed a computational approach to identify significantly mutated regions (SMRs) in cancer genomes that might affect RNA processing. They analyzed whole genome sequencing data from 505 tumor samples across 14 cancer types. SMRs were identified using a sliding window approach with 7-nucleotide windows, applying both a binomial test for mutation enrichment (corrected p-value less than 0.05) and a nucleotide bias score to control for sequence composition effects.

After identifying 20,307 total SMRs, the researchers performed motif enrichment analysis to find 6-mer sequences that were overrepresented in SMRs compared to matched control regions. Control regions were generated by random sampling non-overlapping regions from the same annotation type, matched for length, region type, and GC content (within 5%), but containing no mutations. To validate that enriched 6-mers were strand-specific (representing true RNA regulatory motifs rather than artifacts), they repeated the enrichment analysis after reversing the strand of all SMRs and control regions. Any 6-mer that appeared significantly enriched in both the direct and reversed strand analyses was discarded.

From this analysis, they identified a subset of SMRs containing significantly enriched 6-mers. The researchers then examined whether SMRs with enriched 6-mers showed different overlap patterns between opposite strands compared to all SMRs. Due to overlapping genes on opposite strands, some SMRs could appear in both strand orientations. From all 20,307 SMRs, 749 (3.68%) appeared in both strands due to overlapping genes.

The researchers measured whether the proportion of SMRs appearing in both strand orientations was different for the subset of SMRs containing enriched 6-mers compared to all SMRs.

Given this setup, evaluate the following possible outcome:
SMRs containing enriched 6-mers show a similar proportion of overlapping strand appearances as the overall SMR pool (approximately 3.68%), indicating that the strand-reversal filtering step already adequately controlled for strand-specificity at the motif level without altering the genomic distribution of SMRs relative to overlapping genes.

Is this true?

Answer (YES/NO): NO